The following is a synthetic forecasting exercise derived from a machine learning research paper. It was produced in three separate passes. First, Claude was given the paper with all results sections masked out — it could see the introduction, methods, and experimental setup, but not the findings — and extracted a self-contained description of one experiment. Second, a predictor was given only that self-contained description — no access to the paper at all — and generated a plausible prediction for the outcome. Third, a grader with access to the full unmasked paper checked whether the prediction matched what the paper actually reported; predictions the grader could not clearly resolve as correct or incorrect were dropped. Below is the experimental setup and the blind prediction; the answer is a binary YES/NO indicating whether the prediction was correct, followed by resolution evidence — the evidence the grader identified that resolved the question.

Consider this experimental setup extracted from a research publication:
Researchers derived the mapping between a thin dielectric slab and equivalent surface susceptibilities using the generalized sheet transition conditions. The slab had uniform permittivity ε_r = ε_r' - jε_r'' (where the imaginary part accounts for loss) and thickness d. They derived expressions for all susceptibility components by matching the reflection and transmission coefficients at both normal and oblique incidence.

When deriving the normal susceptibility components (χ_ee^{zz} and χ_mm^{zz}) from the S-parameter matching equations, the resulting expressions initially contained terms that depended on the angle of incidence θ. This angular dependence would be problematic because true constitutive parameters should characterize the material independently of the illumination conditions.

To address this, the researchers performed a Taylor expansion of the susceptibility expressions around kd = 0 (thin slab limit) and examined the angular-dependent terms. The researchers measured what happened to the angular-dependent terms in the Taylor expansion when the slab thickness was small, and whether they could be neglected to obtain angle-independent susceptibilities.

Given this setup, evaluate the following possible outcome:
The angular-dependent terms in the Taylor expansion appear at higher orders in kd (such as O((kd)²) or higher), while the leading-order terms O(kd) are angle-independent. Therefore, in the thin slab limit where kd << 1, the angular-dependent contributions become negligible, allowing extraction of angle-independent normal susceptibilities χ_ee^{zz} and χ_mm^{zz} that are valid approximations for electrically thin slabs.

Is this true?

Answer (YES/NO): YES